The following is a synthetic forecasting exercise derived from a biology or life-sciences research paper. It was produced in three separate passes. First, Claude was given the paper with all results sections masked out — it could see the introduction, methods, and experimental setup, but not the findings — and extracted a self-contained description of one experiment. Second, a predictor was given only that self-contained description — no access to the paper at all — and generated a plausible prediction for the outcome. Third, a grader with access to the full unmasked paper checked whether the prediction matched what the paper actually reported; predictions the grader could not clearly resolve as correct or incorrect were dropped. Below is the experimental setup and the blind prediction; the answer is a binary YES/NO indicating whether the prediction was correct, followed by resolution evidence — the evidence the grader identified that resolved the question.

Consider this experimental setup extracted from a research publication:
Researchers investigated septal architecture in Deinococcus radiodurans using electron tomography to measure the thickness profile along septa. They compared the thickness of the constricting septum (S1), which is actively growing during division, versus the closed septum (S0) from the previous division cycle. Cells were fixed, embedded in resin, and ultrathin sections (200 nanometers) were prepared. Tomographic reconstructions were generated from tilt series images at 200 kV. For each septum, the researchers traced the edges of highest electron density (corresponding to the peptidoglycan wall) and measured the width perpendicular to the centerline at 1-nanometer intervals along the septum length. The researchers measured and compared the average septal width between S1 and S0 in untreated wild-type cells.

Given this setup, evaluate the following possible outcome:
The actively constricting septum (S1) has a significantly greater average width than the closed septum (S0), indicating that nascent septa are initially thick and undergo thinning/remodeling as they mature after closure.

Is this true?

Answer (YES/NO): NO